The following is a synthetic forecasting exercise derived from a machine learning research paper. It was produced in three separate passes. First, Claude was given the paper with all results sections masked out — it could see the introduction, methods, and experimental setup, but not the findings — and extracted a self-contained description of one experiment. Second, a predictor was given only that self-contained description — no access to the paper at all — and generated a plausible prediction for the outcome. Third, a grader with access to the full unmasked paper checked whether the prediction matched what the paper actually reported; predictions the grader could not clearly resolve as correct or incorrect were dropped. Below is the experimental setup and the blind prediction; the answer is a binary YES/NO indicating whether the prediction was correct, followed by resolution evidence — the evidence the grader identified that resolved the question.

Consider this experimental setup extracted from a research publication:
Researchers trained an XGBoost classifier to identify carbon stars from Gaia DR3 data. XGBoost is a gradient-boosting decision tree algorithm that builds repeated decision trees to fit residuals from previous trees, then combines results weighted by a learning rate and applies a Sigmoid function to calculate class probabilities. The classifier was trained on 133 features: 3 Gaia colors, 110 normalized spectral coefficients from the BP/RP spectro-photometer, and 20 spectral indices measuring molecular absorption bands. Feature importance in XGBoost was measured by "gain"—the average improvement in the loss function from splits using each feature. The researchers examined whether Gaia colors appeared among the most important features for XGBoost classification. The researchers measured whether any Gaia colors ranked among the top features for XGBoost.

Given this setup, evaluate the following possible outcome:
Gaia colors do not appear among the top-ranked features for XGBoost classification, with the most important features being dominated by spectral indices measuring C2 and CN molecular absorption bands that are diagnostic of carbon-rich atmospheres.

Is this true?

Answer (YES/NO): NO